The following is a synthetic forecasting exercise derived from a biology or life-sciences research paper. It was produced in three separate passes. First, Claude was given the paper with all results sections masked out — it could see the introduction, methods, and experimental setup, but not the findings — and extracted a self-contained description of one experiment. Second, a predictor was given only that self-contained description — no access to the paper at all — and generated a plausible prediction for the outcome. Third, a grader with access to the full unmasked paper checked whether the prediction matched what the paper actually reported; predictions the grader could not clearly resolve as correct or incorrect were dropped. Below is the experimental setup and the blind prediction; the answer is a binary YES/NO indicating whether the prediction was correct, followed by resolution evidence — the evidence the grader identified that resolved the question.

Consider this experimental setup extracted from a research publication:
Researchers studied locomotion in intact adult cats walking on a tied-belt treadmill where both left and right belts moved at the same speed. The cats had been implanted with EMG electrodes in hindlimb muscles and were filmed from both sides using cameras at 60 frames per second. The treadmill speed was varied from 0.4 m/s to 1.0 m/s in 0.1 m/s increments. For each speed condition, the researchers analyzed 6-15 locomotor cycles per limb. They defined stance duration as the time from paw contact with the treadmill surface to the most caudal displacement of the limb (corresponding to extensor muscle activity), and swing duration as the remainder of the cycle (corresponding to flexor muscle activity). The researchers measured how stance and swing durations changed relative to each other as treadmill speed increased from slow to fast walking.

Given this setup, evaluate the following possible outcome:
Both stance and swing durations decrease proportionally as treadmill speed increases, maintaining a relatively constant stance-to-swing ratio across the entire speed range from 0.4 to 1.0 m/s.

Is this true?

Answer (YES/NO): NO